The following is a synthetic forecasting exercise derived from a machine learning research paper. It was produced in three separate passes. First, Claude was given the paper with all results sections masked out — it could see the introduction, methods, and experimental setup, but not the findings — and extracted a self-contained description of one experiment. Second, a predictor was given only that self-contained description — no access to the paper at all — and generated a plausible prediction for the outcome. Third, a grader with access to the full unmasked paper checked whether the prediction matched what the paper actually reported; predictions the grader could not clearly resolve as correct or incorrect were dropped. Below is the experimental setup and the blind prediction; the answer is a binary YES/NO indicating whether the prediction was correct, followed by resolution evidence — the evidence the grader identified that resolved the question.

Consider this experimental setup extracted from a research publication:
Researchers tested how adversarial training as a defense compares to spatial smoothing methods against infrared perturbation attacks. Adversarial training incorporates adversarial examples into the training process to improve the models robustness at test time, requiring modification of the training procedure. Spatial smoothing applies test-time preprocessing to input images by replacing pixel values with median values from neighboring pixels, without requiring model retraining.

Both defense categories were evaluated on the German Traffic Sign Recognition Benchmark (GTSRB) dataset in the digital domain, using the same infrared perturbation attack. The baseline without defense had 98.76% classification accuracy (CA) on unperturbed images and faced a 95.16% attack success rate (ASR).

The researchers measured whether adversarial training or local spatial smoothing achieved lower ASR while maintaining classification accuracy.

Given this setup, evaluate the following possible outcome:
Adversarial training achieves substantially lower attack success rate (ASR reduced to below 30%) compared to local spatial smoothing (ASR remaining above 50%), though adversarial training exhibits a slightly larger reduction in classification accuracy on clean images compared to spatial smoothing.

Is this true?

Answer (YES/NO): NO